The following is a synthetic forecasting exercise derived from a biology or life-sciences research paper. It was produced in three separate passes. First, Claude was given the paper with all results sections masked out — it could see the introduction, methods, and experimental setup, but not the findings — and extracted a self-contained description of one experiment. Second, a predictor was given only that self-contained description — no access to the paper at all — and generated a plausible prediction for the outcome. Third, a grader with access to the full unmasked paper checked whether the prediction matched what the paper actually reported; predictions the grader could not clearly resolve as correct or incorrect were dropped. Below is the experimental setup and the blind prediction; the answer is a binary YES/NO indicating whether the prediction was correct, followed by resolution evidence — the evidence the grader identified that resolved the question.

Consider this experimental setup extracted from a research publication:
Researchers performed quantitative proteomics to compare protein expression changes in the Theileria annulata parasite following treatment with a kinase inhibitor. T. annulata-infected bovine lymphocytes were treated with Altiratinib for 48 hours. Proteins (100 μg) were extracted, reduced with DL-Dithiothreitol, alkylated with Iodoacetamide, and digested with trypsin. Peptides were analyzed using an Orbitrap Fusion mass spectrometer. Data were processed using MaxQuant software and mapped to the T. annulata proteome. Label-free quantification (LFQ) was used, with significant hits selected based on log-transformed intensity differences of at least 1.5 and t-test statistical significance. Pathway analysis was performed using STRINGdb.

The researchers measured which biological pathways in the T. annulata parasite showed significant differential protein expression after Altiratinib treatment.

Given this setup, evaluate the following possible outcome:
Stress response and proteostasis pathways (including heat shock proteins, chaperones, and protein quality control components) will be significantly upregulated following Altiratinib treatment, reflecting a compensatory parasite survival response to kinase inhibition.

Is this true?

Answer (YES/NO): NO